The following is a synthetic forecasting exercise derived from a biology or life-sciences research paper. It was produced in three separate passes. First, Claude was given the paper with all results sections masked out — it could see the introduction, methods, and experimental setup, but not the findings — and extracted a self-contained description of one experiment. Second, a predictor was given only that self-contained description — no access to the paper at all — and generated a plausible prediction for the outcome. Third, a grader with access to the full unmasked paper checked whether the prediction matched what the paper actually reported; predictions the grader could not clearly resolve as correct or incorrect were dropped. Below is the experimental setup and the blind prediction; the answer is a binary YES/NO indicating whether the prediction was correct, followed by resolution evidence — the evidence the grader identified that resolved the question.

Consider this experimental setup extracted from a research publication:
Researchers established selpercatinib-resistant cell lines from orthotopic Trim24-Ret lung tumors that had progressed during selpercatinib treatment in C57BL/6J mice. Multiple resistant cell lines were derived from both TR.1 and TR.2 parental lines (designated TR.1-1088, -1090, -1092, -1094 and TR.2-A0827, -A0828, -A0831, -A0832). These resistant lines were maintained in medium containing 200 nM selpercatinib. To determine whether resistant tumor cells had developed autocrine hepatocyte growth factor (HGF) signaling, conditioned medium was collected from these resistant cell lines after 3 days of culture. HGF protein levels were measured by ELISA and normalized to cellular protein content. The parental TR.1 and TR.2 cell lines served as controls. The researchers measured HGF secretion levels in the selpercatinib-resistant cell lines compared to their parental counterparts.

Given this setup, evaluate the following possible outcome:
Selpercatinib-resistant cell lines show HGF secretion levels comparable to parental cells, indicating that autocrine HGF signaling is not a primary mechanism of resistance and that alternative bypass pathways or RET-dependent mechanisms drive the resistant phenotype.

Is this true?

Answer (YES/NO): NO